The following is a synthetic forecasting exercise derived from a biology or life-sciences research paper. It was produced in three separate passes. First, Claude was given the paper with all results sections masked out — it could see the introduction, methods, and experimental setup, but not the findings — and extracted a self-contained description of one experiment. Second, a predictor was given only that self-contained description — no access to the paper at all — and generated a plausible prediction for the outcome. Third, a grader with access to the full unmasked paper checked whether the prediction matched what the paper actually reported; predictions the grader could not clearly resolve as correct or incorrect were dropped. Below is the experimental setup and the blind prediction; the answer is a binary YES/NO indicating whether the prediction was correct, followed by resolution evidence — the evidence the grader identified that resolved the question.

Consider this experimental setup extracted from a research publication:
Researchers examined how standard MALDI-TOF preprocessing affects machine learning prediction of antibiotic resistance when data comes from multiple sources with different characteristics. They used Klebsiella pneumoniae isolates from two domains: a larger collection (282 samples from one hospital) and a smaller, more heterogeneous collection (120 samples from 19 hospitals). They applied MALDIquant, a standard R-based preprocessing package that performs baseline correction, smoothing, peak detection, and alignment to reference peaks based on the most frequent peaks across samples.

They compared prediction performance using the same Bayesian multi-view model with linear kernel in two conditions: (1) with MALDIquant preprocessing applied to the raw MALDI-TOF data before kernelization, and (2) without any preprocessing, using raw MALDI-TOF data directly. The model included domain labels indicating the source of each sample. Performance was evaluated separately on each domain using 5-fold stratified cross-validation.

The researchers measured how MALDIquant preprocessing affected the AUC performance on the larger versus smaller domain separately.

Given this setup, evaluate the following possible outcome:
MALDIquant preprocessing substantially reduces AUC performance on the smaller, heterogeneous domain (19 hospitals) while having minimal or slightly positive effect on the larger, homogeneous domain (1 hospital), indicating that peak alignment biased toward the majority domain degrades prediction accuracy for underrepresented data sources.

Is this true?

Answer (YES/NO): YES